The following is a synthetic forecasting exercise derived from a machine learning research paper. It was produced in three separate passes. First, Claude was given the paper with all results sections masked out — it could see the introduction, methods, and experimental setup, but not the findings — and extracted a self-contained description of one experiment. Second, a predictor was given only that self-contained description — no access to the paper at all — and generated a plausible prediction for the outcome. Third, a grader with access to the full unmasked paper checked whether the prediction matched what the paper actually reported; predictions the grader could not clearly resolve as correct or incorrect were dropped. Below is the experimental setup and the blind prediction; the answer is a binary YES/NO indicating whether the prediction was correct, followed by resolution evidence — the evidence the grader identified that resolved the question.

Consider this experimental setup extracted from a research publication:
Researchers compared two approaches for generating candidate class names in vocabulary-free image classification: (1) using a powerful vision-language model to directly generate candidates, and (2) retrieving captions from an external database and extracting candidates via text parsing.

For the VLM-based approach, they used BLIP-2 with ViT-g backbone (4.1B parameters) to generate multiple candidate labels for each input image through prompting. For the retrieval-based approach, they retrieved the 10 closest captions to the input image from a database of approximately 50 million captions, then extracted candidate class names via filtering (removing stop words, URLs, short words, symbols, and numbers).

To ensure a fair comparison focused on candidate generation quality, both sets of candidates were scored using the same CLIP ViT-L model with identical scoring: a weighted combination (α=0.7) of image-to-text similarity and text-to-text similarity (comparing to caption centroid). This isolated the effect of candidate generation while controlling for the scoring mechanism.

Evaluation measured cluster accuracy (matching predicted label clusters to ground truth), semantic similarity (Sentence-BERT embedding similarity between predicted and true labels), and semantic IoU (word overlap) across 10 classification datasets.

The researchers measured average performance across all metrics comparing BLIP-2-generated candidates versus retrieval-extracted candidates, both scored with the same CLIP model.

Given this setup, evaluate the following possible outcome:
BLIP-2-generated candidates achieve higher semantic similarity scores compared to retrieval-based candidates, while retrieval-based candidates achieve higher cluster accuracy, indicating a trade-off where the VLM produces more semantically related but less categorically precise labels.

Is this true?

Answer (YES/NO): NO